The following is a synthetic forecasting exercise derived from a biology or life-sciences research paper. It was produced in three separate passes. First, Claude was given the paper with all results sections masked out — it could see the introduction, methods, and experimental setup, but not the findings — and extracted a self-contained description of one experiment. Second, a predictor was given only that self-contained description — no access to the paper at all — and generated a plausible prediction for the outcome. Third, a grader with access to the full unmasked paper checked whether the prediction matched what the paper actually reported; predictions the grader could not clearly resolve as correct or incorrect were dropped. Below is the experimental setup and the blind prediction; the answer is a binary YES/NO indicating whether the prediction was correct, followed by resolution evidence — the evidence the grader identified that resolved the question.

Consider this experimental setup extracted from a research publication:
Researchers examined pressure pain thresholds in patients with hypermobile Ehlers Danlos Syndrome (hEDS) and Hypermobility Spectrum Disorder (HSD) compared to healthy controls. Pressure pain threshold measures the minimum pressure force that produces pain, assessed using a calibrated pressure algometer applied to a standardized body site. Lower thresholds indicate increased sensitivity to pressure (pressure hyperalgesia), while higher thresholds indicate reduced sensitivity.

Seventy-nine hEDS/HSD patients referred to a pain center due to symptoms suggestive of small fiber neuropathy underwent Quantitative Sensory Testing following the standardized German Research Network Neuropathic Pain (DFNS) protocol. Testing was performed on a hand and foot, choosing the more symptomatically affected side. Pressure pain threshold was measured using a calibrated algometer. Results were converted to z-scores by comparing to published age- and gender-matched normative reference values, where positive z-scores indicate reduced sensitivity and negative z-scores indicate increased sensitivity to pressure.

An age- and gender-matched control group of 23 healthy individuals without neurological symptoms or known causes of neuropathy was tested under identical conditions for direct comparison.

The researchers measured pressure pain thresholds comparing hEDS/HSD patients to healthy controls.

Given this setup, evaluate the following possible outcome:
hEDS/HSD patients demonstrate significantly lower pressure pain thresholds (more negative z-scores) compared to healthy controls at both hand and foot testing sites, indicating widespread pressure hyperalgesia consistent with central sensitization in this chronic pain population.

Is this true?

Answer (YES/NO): NO